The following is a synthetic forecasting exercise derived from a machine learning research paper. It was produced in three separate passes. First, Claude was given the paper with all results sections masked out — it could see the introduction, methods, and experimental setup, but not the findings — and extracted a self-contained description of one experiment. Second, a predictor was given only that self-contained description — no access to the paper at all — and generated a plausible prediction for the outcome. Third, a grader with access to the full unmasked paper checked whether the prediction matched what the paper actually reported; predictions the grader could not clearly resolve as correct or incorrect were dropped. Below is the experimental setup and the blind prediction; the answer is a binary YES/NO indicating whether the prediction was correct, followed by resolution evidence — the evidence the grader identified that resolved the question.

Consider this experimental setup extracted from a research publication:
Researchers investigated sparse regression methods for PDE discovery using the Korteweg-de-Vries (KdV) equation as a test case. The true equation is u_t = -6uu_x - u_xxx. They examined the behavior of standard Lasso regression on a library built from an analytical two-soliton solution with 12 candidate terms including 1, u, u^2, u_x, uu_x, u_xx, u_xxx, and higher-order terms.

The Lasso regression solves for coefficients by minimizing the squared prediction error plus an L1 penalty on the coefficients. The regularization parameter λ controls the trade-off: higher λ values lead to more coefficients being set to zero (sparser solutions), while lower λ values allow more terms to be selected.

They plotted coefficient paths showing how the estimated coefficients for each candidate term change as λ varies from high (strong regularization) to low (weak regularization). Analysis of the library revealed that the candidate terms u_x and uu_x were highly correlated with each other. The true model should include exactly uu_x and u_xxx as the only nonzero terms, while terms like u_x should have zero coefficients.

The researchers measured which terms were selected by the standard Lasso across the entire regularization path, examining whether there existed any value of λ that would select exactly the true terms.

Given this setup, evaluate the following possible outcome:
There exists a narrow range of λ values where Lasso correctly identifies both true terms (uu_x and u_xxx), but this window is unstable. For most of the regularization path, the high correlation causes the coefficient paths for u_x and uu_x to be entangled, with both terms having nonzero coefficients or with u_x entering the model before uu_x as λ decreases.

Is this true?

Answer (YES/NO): NO